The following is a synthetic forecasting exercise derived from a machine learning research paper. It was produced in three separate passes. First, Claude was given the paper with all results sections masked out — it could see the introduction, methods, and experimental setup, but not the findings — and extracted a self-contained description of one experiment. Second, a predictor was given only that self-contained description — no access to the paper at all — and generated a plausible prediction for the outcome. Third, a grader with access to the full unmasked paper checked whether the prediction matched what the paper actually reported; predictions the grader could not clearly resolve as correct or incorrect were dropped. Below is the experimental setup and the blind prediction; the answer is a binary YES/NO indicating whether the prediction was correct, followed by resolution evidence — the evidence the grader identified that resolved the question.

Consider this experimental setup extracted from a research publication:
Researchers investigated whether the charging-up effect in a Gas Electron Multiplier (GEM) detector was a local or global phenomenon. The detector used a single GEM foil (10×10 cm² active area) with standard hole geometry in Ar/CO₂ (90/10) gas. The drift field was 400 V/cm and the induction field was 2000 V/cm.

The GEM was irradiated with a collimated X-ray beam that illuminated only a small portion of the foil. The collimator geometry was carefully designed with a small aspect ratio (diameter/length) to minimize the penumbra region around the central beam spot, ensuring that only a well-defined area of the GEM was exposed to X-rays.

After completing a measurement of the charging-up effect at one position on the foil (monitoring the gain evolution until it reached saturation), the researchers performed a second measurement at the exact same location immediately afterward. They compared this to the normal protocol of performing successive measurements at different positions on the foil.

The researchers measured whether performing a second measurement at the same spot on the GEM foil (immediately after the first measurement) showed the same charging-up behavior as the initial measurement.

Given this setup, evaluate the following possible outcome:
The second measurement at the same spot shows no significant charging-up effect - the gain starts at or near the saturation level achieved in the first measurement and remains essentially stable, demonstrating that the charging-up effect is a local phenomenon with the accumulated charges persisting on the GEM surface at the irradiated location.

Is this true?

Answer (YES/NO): YES